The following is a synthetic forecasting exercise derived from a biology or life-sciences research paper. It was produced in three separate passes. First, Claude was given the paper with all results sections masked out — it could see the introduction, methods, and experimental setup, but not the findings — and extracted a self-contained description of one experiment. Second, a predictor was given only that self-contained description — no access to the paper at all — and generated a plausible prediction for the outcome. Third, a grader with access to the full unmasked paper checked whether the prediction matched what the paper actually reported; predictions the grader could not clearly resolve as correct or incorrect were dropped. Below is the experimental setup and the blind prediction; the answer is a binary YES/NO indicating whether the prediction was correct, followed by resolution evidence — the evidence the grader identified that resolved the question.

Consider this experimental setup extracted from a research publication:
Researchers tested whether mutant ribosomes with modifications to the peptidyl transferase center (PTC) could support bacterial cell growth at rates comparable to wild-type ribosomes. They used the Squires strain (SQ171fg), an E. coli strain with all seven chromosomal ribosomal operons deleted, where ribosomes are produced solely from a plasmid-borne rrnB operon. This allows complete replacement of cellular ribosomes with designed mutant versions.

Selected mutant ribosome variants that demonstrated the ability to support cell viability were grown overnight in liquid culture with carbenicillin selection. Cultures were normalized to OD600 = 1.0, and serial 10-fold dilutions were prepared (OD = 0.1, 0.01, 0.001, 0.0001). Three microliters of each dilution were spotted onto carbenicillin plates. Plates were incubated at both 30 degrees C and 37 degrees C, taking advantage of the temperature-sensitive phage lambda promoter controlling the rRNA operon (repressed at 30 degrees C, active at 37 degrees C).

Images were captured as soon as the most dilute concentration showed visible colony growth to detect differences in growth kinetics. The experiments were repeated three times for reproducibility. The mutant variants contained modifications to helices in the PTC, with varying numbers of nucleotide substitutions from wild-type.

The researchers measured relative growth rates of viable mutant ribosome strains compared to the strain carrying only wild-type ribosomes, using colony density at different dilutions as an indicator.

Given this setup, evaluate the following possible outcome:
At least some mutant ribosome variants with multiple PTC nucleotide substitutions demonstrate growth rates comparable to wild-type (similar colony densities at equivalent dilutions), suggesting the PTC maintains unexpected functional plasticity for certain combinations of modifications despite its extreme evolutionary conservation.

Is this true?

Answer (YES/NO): YES